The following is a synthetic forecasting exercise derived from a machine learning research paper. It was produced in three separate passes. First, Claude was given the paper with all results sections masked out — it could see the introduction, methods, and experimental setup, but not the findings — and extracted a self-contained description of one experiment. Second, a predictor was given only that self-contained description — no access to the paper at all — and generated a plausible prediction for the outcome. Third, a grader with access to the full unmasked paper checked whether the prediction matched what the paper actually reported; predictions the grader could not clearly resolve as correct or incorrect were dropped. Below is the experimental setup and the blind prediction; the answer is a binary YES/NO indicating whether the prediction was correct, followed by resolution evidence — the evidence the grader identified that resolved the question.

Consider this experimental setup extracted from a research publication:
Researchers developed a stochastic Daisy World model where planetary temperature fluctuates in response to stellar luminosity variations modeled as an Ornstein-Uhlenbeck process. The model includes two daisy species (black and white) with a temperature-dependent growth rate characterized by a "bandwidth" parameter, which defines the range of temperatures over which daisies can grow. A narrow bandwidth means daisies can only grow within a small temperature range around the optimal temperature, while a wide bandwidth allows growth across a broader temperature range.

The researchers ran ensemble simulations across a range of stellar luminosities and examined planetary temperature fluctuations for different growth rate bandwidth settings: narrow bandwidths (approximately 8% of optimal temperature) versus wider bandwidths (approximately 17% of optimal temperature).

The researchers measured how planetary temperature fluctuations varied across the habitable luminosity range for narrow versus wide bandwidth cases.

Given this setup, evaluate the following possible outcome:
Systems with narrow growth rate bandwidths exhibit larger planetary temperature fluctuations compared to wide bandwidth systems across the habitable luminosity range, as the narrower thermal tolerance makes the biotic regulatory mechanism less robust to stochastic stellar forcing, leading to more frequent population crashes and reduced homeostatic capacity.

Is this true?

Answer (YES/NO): NO